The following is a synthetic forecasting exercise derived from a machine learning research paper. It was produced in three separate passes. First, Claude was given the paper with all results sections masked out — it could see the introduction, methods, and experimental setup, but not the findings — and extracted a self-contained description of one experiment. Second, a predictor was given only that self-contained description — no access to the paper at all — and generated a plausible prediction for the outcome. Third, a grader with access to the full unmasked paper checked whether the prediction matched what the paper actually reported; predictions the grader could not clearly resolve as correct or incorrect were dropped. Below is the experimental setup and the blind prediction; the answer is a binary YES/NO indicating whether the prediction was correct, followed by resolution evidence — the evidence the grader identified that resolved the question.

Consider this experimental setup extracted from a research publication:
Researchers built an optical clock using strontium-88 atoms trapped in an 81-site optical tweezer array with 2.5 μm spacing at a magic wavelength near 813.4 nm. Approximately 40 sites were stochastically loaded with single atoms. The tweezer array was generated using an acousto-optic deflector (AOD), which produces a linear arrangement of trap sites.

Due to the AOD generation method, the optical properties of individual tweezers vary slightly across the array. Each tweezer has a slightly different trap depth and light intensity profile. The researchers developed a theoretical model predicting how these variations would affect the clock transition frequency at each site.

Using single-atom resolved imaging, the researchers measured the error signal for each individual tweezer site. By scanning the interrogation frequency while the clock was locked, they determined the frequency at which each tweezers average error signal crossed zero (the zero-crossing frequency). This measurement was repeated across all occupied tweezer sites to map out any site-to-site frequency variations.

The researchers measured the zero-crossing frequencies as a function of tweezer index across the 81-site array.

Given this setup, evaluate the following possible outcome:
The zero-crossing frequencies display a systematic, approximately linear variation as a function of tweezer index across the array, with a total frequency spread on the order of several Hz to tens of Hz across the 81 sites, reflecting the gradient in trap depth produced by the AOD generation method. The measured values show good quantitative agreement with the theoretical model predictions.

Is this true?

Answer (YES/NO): YES